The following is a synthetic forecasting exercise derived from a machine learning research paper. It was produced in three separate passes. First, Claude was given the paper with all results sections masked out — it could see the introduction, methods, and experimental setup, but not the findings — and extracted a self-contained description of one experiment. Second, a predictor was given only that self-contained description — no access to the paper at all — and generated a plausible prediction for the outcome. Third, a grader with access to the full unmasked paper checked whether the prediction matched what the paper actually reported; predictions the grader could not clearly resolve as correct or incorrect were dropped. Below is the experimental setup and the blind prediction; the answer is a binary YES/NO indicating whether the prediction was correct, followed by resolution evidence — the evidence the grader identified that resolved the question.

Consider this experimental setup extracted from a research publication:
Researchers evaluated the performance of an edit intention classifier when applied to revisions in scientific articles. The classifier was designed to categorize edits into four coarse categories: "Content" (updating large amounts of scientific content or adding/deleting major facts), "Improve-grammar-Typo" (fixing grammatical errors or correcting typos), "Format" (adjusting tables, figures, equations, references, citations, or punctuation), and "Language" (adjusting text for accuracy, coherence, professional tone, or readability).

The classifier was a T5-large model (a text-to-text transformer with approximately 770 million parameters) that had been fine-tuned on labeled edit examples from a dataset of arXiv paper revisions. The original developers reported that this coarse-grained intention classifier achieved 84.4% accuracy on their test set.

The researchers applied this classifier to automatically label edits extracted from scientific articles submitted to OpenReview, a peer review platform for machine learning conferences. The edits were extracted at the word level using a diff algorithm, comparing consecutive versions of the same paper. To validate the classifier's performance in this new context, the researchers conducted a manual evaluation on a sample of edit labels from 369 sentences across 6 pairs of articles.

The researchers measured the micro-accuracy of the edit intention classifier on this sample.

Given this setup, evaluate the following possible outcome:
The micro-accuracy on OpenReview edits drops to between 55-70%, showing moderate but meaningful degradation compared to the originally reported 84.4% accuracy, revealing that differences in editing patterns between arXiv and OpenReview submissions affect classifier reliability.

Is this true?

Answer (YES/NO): NO